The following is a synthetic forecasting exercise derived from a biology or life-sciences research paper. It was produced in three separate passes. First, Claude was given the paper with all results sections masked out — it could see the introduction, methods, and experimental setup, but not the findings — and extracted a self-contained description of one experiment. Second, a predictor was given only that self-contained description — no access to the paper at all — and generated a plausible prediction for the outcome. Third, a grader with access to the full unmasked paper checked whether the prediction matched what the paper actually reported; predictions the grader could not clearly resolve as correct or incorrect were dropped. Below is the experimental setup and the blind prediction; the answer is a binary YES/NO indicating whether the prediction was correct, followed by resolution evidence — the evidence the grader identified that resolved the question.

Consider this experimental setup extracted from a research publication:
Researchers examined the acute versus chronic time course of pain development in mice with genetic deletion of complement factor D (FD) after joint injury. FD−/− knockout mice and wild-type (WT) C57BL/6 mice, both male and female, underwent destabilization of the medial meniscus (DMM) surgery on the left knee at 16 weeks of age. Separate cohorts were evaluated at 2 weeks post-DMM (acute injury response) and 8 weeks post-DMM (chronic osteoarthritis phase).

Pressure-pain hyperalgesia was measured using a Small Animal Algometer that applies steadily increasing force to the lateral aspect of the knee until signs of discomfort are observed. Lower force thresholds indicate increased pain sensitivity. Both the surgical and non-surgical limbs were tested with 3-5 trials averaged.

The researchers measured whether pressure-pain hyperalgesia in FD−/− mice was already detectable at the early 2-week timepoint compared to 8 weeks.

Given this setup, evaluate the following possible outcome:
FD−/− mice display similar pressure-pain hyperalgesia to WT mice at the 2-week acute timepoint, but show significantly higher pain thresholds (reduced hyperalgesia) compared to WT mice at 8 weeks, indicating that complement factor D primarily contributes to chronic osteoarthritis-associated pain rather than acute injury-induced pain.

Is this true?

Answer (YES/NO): NO